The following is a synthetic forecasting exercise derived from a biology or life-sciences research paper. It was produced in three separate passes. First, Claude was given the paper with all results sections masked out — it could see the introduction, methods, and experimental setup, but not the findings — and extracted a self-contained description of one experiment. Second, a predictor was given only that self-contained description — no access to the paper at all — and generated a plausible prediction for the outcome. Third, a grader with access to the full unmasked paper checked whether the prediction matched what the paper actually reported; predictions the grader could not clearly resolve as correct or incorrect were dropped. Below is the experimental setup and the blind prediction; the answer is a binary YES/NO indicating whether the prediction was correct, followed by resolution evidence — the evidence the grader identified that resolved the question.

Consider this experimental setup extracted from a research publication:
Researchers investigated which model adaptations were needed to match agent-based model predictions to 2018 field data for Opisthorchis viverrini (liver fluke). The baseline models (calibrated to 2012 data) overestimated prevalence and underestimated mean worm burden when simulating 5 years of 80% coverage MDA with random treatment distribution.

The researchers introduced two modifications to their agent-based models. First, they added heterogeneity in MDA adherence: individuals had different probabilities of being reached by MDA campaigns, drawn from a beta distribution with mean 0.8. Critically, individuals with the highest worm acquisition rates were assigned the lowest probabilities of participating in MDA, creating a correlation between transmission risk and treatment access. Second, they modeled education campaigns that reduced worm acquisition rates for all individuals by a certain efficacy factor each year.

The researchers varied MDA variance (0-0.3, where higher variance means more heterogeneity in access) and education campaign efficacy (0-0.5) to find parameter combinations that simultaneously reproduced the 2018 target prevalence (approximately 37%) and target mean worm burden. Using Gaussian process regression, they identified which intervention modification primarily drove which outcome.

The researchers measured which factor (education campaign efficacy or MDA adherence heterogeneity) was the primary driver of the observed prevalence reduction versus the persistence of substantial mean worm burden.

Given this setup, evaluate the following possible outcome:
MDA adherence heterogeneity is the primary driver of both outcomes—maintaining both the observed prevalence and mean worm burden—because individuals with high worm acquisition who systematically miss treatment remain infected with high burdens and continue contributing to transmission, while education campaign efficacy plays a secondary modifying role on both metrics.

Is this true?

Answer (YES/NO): NO